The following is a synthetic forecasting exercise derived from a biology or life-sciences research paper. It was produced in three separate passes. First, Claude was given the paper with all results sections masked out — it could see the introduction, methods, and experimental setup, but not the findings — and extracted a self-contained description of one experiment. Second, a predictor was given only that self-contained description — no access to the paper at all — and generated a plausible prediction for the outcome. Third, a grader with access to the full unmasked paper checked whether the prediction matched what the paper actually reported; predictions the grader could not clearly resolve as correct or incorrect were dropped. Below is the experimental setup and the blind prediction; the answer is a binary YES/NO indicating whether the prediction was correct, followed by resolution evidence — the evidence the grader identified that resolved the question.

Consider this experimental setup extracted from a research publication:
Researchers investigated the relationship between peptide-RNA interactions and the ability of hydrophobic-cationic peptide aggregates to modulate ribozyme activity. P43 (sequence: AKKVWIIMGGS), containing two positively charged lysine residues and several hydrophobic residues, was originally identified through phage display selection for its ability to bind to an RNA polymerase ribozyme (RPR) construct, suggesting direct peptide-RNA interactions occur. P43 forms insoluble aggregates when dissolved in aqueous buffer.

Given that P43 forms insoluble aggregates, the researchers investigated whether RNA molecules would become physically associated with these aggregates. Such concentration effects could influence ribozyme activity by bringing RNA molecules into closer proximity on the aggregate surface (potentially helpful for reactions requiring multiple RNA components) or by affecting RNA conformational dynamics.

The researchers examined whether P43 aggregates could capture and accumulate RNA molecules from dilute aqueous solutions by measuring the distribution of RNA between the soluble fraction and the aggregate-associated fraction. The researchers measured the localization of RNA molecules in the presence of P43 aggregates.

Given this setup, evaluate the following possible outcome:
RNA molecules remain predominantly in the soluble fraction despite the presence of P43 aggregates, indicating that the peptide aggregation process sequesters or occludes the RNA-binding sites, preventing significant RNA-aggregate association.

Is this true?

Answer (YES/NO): NO